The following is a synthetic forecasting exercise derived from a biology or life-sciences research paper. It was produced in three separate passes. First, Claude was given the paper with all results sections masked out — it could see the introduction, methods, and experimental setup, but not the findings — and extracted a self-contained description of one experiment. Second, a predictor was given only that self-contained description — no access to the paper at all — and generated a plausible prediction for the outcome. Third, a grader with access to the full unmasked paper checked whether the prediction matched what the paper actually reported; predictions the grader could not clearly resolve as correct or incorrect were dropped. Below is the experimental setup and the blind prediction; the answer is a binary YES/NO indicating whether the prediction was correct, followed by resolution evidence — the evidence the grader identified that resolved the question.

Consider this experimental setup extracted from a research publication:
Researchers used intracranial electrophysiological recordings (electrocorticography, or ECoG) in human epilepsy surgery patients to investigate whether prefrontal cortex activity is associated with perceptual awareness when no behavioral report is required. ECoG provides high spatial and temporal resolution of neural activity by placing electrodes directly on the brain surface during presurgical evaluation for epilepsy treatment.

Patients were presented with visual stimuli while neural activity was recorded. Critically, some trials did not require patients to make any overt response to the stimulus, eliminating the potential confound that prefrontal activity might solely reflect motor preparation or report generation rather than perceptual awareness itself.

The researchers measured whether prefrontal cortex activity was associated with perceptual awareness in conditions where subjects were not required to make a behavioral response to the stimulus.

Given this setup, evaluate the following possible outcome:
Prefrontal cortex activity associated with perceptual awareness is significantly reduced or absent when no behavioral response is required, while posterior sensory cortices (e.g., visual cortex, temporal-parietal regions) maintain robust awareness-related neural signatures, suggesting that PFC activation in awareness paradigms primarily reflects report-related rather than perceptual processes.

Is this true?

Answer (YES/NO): NO